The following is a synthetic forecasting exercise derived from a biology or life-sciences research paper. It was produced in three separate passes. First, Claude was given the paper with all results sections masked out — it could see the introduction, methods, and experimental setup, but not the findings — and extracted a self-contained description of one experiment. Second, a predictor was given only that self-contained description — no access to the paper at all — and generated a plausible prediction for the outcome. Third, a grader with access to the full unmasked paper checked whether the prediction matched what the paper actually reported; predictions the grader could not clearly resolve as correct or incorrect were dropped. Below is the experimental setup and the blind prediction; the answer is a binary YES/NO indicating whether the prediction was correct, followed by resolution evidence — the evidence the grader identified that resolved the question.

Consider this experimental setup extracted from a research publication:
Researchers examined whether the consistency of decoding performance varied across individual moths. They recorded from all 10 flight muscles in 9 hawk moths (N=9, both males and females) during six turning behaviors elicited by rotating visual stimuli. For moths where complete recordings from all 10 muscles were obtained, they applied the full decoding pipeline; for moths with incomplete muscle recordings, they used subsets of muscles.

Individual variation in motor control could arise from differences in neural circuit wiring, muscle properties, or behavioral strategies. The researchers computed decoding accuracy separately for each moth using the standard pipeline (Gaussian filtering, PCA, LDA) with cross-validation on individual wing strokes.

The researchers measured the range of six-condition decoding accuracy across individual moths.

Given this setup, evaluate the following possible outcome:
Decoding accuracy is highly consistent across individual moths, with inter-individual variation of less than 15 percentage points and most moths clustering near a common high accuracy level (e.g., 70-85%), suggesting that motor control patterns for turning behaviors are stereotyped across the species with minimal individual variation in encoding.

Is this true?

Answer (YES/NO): NO